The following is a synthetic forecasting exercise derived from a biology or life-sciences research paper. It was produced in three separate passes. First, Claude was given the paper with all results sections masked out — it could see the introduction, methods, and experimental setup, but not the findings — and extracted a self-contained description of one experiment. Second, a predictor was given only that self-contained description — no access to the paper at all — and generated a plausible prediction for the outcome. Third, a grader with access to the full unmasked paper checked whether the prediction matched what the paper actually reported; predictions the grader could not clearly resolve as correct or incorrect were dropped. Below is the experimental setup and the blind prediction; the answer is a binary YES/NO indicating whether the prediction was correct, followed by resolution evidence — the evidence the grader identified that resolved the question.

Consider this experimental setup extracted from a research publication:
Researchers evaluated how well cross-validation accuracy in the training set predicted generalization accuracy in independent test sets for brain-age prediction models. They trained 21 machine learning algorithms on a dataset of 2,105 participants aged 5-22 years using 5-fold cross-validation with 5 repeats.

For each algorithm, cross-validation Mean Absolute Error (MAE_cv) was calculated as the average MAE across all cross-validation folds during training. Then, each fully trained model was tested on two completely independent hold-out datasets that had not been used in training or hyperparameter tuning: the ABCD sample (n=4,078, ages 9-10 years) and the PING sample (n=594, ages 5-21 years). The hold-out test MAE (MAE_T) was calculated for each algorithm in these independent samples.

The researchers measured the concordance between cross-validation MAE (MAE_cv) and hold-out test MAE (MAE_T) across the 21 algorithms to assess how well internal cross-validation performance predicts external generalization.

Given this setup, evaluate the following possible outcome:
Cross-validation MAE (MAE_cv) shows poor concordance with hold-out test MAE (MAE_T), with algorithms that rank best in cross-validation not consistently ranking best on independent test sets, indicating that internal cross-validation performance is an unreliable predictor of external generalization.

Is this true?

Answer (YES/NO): NO